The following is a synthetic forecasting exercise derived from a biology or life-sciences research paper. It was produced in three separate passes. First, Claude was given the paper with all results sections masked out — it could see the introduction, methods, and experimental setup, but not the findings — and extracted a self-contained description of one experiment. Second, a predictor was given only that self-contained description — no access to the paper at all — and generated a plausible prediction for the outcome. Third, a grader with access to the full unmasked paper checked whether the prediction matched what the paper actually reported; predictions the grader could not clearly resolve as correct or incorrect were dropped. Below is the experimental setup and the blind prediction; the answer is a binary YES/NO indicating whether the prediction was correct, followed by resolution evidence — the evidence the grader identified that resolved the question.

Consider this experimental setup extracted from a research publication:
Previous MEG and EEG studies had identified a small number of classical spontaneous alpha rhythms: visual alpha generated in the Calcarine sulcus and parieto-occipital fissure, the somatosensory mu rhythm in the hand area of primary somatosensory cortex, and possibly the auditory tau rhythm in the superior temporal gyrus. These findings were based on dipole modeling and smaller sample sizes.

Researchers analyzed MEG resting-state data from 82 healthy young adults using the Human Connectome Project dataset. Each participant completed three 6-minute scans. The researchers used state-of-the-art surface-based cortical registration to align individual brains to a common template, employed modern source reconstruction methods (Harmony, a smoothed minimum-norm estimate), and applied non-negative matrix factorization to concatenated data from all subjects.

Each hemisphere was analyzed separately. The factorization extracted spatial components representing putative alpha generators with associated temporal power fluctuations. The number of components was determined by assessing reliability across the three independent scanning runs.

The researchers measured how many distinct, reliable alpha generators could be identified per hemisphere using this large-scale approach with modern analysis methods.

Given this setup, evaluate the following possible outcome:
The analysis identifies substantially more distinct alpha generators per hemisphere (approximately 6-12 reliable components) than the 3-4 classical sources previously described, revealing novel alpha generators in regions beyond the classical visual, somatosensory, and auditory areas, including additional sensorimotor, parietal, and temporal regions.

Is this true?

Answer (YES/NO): NO